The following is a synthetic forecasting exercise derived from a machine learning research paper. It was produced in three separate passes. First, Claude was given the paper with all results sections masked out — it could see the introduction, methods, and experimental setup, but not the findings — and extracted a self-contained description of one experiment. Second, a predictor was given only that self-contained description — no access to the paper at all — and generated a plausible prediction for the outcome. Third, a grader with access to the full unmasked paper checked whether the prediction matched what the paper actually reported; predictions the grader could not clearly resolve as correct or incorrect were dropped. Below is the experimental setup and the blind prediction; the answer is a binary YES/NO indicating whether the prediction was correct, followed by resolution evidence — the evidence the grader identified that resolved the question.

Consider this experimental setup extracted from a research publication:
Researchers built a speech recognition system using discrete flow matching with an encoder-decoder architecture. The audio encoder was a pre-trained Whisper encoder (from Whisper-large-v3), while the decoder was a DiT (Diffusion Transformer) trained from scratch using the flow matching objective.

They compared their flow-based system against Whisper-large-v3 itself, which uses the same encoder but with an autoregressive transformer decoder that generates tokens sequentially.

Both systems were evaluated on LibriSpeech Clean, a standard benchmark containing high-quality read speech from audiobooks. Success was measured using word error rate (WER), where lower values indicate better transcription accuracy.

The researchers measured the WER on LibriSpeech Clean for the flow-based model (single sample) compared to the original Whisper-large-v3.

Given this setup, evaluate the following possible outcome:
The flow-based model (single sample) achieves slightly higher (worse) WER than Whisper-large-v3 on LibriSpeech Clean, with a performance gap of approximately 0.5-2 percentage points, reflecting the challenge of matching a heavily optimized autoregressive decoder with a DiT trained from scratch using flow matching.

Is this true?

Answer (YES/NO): YES